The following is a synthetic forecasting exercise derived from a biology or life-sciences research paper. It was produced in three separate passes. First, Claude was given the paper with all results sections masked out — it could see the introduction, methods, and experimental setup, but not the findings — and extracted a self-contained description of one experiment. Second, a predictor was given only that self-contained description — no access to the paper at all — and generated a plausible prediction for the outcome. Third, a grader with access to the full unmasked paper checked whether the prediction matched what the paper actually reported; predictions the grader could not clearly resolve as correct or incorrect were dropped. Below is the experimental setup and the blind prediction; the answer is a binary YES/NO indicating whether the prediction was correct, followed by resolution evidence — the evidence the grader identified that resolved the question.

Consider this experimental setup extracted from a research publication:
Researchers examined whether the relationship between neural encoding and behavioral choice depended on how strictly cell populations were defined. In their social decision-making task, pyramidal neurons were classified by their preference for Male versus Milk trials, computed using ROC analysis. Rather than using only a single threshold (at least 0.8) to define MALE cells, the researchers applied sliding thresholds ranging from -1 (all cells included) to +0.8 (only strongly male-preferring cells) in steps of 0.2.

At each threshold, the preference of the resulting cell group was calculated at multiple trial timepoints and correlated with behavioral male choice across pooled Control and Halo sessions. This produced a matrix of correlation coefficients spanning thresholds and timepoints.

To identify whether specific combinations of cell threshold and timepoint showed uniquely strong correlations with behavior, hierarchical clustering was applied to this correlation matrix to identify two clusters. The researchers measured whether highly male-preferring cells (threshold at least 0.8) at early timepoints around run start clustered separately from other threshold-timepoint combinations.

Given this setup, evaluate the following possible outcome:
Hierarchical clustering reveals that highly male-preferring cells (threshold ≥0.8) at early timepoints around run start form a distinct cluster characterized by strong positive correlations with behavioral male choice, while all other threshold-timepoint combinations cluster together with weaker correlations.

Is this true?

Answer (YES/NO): YES